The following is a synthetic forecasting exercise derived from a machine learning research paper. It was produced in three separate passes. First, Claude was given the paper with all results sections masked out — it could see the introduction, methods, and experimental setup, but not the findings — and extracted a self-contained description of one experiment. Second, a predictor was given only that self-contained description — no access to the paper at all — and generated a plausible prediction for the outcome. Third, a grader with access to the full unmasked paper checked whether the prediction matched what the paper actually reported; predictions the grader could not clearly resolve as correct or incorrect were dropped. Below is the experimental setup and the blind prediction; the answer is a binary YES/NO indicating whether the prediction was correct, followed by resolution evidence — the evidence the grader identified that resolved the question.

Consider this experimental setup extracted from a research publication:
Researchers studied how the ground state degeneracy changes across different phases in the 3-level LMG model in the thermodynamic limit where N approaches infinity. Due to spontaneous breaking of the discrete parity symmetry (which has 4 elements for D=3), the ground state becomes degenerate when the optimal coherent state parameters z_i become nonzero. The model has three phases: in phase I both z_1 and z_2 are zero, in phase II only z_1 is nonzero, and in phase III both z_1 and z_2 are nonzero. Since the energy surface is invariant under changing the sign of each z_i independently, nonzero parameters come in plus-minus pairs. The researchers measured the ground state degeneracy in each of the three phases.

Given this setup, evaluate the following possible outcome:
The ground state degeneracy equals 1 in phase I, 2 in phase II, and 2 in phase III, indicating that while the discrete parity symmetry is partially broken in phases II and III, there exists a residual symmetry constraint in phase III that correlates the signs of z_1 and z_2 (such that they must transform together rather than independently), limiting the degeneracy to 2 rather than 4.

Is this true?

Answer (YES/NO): NO